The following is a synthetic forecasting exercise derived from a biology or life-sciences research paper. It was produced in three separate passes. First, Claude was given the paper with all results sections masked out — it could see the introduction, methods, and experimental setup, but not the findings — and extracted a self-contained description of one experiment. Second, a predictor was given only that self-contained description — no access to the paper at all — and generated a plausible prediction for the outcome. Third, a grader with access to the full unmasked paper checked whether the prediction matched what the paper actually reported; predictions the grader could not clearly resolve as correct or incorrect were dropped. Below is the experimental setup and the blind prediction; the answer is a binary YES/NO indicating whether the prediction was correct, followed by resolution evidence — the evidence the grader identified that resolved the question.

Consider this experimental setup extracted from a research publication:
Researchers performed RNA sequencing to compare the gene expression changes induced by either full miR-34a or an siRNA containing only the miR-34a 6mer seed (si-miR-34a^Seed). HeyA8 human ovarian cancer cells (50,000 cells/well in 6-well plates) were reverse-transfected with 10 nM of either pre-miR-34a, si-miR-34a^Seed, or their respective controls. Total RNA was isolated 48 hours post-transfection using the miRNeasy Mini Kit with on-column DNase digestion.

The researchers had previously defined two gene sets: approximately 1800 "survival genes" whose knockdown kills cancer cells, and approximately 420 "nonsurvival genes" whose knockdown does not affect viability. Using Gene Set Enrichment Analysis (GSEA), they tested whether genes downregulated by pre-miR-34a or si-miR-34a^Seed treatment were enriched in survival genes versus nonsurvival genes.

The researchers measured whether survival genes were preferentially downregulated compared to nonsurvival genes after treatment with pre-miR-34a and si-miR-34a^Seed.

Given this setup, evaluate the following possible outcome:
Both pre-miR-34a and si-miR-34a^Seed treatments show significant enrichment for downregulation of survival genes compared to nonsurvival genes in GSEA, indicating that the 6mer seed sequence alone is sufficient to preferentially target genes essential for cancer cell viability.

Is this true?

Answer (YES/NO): YES